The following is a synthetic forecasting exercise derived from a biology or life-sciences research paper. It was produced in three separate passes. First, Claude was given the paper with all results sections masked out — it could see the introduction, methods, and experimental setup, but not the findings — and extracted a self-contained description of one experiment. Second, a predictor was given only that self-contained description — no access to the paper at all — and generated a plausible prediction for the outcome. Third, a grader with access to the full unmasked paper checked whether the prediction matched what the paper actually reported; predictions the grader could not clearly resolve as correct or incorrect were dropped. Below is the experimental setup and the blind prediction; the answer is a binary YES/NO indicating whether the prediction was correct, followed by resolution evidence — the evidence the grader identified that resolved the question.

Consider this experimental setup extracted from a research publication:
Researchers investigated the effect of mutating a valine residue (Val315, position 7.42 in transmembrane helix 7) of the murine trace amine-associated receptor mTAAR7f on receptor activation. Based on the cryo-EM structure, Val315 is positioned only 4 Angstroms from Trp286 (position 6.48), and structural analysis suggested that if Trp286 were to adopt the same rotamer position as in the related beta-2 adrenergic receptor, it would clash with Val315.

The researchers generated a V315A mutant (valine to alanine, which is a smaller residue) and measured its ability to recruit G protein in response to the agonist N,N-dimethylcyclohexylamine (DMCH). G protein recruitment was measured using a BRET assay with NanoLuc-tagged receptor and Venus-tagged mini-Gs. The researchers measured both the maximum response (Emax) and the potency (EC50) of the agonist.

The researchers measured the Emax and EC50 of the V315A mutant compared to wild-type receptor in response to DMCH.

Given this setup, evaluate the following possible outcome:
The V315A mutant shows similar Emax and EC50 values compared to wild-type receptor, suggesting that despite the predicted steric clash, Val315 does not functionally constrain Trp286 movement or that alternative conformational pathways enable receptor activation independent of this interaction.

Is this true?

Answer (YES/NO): NO